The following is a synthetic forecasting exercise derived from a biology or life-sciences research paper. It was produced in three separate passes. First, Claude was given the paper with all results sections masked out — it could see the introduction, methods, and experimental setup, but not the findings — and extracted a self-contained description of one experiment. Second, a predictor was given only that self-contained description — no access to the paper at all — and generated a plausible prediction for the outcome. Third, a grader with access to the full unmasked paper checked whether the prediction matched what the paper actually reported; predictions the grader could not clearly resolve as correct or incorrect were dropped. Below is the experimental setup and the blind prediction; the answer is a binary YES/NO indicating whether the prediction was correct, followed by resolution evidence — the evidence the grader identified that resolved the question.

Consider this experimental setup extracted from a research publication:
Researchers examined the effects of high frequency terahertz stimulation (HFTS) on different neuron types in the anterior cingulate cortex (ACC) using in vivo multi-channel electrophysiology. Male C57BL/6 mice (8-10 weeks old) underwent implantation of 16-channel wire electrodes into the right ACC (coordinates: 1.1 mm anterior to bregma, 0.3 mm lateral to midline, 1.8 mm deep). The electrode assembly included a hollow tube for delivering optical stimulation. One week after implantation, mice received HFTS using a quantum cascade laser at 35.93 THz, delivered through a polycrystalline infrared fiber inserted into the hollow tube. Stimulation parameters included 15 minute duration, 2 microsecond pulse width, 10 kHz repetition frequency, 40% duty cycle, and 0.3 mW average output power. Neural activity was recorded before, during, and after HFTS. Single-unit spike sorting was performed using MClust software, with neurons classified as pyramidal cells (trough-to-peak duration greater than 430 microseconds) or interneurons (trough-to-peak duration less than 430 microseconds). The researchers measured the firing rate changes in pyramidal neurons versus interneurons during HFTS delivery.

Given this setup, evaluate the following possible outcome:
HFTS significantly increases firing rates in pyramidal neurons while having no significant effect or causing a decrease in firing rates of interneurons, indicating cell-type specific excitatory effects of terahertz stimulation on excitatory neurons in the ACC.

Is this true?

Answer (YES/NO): NO